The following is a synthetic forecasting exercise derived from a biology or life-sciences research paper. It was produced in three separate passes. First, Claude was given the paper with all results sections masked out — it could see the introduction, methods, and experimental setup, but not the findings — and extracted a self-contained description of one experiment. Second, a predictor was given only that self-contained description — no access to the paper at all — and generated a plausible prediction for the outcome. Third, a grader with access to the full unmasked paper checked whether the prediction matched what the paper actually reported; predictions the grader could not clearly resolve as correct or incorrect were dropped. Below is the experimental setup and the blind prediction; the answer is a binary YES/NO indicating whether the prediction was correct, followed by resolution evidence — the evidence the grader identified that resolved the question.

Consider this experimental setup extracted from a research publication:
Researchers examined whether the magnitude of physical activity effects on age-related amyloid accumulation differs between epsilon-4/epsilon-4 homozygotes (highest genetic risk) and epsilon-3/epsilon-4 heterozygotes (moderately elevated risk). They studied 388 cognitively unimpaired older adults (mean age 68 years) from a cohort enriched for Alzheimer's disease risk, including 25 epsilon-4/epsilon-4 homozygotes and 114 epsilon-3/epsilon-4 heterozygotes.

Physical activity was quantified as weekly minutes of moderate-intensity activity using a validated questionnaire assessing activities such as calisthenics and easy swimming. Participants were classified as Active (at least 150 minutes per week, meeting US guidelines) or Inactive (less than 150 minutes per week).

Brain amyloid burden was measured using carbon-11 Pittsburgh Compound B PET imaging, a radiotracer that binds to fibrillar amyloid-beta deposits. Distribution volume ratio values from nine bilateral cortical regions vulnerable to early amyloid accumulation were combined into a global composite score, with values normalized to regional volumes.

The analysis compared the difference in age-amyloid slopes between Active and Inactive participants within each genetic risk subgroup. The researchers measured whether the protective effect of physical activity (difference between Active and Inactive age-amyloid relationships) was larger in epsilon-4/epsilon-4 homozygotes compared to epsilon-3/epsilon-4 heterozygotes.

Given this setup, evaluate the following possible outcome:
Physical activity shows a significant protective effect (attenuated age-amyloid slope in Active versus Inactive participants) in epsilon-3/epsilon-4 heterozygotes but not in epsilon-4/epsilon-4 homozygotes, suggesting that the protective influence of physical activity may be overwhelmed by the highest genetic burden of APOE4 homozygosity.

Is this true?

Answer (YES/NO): NO